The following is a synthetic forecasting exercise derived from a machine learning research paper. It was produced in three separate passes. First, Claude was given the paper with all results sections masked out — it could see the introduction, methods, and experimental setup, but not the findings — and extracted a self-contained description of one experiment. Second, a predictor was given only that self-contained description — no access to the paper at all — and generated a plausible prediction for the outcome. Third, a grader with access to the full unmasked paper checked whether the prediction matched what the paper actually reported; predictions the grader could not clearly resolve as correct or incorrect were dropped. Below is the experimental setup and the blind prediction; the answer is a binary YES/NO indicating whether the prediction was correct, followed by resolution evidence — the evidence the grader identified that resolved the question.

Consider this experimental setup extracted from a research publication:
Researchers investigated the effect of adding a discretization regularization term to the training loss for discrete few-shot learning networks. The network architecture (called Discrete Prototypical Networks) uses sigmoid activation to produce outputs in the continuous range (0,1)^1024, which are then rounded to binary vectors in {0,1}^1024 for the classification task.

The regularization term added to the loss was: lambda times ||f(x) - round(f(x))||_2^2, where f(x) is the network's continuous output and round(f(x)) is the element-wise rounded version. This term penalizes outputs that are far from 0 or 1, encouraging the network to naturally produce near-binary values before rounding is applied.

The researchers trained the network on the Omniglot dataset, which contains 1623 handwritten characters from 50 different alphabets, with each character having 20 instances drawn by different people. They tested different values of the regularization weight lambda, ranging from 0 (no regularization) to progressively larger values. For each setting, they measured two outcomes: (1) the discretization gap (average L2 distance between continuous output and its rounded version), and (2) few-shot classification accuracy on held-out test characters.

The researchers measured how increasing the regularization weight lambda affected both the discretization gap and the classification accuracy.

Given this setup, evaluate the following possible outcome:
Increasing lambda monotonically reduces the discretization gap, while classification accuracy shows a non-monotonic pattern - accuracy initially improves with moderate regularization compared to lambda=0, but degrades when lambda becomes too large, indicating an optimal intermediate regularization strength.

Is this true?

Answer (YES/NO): NO